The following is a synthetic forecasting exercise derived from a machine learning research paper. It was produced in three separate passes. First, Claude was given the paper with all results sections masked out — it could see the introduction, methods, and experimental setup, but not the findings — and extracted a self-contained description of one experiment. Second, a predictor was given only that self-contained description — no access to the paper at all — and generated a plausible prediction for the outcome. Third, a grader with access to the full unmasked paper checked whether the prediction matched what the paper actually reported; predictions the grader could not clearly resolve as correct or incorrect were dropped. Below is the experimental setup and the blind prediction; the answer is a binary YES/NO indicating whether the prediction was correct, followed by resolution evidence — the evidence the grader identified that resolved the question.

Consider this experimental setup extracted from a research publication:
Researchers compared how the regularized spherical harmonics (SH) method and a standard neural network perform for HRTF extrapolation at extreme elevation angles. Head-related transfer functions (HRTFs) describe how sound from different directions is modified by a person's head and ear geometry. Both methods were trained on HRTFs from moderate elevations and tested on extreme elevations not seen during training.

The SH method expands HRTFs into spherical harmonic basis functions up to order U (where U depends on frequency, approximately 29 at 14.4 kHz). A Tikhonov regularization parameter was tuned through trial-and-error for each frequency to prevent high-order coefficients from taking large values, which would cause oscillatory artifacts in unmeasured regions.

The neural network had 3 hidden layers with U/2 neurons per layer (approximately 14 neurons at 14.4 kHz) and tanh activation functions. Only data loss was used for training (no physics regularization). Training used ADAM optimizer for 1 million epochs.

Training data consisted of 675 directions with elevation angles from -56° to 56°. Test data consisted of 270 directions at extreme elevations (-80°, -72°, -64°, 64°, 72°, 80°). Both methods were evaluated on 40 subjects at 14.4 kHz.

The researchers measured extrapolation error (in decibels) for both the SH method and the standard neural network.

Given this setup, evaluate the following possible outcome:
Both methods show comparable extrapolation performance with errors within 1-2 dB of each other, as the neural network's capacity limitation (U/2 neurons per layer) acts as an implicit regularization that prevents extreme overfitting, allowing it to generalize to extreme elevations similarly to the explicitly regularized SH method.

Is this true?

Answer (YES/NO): NO